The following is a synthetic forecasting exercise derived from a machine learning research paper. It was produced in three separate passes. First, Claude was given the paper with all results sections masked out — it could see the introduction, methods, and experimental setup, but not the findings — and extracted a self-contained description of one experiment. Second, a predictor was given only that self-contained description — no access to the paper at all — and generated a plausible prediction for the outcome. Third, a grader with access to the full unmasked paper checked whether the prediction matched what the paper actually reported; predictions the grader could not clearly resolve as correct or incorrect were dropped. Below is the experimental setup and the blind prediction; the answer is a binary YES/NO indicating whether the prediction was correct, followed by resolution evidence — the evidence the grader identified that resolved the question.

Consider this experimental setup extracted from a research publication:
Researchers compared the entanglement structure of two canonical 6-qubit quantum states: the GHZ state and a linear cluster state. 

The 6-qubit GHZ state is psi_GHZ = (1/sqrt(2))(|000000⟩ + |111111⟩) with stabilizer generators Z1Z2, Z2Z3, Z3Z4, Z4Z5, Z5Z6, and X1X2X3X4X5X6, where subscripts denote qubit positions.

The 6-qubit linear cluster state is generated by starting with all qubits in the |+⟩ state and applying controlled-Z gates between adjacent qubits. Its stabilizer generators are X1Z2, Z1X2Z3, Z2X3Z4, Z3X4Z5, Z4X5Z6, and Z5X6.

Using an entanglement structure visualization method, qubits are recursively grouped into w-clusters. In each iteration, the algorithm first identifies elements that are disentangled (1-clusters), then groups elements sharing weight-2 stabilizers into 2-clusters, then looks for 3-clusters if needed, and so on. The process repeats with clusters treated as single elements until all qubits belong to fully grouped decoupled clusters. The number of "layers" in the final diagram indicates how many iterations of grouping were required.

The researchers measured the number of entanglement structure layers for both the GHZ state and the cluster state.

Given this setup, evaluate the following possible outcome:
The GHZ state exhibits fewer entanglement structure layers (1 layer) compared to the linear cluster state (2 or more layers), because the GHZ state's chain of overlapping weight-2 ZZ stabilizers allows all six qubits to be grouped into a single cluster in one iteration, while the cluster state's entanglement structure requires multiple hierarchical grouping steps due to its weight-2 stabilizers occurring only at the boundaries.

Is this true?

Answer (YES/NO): YES